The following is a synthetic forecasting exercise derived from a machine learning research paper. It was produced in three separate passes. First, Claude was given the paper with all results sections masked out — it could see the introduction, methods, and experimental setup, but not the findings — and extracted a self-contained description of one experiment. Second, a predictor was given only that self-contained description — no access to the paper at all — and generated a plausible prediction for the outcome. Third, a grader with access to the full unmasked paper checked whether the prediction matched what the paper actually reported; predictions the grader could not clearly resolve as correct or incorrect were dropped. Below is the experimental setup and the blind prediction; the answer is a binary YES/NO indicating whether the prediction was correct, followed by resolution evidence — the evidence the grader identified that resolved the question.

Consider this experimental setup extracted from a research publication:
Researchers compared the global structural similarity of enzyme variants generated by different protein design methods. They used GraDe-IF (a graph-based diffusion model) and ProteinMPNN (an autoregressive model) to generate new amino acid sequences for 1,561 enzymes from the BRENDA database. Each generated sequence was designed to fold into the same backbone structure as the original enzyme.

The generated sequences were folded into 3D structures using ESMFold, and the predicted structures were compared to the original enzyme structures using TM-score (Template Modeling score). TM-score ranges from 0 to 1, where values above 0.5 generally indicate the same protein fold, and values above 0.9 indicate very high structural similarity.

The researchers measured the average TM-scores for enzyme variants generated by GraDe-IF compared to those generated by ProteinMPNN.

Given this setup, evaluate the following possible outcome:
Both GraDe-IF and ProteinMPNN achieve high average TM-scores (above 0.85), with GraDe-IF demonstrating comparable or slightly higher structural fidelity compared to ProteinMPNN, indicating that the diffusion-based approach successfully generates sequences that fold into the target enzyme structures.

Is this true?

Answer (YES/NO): NO